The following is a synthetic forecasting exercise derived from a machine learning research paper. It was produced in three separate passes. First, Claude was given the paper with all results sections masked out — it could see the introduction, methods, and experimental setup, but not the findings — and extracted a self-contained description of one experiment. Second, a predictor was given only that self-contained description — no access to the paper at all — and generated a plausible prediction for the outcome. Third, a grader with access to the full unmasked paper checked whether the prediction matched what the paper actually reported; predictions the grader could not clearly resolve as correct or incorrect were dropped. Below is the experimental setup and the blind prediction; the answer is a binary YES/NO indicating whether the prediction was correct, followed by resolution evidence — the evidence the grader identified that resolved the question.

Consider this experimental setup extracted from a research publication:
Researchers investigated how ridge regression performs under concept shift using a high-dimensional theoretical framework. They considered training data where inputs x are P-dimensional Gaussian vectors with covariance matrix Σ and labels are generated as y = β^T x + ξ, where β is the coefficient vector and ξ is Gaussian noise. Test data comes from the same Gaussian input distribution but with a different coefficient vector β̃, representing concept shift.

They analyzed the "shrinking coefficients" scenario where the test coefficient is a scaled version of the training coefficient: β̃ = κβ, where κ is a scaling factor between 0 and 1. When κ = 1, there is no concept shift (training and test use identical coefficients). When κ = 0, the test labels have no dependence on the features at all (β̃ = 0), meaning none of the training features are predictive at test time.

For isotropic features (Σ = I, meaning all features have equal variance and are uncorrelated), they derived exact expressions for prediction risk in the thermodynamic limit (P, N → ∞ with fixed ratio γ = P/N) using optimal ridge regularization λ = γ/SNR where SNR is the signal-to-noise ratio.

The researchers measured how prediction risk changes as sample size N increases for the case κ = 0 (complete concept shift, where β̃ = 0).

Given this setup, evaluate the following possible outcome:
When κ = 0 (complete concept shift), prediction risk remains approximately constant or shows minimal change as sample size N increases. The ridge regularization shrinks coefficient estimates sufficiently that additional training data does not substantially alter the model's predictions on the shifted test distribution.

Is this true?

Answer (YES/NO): NO